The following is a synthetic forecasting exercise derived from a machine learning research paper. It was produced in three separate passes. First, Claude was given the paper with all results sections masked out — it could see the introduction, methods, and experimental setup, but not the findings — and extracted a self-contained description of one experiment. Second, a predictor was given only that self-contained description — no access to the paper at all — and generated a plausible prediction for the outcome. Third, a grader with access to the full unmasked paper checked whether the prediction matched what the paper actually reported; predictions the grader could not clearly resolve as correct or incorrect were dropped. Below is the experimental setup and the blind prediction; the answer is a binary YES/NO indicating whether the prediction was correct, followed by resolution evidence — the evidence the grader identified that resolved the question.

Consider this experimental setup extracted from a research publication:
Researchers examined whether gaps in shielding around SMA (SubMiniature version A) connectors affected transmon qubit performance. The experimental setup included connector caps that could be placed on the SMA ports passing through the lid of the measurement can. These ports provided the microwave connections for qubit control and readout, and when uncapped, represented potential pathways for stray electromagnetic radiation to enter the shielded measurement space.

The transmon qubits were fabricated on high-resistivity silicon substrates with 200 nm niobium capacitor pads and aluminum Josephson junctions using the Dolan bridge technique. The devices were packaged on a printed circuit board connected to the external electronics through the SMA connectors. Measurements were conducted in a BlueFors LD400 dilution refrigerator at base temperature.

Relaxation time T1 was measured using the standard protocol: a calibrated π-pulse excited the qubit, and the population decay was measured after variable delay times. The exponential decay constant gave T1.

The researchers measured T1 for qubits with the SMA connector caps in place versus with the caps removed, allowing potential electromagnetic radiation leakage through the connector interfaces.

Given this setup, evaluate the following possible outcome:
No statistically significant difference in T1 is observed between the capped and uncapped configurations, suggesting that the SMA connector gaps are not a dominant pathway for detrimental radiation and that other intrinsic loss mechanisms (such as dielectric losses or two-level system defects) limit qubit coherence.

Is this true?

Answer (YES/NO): YES